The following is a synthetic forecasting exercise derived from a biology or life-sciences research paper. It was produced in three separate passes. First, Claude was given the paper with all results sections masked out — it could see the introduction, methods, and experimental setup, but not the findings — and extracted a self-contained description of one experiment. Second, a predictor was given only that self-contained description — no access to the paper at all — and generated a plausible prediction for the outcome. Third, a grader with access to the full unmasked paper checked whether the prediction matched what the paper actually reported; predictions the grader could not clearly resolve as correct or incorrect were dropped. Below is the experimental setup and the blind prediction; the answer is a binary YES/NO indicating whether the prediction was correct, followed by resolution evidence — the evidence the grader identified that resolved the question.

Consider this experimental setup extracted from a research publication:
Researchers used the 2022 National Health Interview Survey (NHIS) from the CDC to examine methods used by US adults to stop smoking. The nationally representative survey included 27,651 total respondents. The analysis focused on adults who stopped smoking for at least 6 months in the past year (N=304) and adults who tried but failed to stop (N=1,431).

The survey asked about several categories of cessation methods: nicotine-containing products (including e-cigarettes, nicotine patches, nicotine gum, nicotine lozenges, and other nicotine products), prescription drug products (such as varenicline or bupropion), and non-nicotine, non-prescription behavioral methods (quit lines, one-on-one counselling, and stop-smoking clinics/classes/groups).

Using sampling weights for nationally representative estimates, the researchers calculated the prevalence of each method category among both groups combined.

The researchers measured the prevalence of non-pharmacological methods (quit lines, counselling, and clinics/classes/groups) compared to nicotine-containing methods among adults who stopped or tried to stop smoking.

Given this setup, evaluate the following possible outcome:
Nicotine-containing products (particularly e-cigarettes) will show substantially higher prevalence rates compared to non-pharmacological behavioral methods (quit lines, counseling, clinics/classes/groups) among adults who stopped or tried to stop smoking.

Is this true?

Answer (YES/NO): YES